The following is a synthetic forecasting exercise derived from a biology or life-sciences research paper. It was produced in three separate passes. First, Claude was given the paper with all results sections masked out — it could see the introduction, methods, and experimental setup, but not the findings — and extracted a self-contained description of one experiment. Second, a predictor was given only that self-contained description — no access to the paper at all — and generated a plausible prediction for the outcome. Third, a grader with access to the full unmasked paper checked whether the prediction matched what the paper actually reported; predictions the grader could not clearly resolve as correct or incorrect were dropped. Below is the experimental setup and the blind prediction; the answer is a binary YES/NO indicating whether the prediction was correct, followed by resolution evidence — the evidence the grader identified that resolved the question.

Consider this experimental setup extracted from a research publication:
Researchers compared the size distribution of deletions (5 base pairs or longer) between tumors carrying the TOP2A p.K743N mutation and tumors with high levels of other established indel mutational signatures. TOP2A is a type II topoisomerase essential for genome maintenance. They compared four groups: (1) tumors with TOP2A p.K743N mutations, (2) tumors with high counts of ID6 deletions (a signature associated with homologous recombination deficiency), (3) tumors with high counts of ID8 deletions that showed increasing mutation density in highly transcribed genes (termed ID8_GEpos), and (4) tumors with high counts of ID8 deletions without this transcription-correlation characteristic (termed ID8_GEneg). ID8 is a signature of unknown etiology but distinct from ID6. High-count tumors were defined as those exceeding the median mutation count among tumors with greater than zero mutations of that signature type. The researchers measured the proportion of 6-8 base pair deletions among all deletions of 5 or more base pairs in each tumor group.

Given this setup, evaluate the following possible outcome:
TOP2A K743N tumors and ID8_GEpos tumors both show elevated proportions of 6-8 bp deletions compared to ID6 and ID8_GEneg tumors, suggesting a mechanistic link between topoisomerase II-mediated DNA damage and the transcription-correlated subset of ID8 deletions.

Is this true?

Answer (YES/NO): NO